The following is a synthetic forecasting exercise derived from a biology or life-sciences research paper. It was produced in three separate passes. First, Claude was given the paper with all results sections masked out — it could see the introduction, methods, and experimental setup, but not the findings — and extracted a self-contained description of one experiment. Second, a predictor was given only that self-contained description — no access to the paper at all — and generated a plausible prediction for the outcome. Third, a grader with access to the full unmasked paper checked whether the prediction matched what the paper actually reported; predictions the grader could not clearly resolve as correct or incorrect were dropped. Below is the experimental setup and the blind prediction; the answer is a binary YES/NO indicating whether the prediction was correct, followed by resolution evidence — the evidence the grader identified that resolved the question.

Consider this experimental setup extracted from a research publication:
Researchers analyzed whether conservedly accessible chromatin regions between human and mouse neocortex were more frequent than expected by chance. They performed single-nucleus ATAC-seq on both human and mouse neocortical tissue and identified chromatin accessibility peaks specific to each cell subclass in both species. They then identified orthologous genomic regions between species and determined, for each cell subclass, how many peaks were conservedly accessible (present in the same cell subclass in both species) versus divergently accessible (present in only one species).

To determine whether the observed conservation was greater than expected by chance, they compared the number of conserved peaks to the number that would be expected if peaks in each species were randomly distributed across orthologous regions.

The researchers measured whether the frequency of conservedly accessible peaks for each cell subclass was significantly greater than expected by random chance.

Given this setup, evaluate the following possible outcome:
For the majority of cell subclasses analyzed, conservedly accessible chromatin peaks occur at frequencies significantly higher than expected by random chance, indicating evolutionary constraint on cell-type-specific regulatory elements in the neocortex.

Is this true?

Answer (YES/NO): YES